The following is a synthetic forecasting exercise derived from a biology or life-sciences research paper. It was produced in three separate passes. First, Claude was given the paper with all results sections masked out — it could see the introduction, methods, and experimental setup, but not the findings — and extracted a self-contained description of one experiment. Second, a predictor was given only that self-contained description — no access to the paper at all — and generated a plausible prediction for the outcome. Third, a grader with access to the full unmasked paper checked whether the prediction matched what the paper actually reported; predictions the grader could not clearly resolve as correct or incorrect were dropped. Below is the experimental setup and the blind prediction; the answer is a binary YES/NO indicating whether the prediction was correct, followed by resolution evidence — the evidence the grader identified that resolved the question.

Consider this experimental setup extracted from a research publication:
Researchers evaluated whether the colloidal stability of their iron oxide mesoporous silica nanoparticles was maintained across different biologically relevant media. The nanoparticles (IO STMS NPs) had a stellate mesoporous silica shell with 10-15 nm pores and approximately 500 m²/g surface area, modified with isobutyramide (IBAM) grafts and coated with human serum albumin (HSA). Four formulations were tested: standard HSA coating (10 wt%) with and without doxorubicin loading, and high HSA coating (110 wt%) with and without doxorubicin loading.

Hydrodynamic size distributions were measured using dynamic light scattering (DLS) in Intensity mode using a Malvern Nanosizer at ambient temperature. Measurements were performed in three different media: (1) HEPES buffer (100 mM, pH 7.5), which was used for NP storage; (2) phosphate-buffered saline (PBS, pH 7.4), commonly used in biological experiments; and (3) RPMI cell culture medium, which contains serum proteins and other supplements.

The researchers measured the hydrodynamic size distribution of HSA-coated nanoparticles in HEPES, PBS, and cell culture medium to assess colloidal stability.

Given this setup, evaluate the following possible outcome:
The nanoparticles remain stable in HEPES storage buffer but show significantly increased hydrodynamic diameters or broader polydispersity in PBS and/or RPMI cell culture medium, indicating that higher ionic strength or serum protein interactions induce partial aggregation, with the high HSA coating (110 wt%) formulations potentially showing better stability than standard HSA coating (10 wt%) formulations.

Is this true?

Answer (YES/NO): NO